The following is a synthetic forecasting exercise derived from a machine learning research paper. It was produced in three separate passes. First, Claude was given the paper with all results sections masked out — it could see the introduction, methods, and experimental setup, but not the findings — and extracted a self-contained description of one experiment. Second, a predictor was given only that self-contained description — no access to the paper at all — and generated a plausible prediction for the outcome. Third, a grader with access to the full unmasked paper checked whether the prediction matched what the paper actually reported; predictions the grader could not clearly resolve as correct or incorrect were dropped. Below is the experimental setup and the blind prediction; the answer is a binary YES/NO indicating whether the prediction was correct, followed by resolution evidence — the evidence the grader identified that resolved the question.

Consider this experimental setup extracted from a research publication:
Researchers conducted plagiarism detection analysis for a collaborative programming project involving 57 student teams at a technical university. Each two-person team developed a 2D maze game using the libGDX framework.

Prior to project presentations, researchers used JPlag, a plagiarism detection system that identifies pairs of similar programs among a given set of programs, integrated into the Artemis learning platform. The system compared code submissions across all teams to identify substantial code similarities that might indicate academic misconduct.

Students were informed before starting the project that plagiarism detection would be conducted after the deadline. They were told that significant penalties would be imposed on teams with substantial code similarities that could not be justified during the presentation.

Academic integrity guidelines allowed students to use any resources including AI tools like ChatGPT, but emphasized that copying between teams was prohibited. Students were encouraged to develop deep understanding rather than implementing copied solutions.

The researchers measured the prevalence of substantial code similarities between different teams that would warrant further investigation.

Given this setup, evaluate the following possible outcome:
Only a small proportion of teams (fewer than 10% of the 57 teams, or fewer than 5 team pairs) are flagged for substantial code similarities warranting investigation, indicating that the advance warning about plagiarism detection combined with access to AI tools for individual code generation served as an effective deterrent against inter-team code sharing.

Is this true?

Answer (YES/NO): NO